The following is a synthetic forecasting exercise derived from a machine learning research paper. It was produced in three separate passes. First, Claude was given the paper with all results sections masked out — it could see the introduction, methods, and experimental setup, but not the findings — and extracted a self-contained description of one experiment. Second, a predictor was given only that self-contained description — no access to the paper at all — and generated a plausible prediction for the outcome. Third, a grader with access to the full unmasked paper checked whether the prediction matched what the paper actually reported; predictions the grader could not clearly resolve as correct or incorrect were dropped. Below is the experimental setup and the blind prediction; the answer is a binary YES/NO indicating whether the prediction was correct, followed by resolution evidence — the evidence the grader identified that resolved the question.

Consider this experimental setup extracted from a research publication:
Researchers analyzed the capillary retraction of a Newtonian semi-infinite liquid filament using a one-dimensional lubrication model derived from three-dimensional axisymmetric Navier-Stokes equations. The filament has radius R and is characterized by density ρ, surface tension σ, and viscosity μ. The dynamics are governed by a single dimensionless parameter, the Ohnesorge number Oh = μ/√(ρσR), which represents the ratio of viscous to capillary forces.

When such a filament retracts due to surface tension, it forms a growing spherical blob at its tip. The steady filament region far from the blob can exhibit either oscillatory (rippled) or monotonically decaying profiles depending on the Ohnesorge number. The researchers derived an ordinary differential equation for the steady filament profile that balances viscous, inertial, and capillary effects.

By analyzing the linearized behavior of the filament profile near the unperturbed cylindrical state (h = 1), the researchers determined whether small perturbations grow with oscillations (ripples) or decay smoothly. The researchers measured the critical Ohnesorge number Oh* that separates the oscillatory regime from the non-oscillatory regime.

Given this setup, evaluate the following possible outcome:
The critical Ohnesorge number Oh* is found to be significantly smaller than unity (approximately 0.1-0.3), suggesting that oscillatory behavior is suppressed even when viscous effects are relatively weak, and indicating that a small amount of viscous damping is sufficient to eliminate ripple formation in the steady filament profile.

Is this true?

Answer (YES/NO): NO